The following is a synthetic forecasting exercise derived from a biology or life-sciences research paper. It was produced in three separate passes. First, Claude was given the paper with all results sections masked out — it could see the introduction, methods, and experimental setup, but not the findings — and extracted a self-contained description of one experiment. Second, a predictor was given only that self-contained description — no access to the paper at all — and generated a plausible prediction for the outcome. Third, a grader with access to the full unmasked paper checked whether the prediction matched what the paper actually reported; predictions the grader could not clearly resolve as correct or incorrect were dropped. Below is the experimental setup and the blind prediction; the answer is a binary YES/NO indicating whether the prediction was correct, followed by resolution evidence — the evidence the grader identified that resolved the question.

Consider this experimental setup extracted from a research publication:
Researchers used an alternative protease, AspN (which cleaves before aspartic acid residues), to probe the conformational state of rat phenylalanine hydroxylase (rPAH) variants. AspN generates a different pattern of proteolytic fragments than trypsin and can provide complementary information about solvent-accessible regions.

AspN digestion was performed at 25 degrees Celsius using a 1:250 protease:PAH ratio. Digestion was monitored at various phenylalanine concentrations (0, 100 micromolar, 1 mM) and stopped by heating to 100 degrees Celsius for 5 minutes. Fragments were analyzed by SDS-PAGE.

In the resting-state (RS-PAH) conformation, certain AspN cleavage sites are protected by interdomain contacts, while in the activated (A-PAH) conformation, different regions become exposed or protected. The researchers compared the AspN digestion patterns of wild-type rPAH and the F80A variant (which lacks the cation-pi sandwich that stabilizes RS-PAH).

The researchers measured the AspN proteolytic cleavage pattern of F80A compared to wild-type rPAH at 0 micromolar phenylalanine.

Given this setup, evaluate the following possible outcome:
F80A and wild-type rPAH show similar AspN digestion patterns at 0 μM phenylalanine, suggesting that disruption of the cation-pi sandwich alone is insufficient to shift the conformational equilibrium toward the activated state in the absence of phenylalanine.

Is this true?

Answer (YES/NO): NO